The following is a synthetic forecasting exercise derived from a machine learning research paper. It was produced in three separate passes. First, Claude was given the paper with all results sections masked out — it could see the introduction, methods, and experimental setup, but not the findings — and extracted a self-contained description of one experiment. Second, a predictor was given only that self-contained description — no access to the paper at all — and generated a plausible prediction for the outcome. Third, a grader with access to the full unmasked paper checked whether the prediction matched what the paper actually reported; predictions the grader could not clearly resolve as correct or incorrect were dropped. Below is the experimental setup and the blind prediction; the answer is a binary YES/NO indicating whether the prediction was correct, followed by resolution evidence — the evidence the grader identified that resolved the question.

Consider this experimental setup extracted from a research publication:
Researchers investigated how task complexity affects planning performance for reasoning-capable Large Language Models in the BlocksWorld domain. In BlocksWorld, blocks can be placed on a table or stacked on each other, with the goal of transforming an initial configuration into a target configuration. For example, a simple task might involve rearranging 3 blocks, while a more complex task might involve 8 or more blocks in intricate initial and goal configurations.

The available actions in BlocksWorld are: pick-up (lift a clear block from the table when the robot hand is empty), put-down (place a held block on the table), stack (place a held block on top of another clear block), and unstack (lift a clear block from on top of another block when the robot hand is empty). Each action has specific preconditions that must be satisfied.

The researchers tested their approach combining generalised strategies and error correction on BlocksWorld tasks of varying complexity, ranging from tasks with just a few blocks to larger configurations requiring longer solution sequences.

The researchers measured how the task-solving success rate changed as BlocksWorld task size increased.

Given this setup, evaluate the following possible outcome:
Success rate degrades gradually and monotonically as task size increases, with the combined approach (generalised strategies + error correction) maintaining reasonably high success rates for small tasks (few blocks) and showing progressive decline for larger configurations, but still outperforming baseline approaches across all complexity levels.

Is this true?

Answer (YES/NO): NO